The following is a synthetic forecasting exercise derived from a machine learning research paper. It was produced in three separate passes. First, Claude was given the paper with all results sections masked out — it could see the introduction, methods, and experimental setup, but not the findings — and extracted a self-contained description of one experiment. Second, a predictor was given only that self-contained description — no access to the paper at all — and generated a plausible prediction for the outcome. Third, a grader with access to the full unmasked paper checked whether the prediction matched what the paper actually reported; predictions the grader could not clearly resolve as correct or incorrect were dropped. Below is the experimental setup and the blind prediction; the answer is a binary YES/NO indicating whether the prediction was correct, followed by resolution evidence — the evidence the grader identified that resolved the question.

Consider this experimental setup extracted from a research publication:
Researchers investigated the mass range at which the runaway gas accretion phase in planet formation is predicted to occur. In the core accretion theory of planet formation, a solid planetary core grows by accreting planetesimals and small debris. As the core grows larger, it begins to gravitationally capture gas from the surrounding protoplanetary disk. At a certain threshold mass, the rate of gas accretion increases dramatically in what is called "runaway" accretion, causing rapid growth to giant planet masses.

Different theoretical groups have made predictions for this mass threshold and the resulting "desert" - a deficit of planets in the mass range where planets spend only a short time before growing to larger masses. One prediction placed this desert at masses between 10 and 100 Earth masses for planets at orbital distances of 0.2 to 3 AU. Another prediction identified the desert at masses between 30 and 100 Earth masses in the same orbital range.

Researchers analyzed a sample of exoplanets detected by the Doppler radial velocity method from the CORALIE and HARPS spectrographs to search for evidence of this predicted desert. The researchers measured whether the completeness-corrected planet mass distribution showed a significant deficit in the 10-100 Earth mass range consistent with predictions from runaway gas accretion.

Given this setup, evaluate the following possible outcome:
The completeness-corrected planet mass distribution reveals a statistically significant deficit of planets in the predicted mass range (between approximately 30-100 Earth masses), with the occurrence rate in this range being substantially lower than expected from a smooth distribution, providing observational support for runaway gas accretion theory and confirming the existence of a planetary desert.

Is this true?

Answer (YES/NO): NO